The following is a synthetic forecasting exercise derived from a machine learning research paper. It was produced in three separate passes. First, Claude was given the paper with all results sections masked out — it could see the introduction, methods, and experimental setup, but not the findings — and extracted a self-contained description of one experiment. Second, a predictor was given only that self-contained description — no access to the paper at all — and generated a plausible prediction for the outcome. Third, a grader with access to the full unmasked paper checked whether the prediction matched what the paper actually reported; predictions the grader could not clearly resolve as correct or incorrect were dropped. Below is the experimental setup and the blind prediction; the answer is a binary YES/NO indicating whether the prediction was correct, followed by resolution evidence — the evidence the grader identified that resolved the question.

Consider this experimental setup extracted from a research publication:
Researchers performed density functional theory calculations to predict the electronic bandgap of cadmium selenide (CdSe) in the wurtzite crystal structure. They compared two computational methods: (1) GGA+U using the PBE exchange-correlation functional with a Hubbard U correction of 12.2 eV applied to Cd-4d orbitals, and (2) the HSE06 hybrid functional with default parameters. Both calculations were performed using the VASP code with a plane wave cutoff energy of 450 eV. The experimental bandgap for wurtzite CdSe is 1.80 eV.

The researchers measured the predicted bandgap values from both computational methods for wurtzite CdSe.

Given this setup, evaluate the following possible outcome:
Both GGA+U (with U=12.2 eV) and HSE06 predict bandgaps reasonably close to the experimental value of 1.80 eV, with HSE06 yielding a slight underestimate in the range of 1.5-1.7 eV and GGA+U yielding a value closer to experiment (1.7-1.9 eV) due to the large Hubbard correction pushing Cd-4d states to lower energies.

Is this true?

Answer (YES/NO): YES